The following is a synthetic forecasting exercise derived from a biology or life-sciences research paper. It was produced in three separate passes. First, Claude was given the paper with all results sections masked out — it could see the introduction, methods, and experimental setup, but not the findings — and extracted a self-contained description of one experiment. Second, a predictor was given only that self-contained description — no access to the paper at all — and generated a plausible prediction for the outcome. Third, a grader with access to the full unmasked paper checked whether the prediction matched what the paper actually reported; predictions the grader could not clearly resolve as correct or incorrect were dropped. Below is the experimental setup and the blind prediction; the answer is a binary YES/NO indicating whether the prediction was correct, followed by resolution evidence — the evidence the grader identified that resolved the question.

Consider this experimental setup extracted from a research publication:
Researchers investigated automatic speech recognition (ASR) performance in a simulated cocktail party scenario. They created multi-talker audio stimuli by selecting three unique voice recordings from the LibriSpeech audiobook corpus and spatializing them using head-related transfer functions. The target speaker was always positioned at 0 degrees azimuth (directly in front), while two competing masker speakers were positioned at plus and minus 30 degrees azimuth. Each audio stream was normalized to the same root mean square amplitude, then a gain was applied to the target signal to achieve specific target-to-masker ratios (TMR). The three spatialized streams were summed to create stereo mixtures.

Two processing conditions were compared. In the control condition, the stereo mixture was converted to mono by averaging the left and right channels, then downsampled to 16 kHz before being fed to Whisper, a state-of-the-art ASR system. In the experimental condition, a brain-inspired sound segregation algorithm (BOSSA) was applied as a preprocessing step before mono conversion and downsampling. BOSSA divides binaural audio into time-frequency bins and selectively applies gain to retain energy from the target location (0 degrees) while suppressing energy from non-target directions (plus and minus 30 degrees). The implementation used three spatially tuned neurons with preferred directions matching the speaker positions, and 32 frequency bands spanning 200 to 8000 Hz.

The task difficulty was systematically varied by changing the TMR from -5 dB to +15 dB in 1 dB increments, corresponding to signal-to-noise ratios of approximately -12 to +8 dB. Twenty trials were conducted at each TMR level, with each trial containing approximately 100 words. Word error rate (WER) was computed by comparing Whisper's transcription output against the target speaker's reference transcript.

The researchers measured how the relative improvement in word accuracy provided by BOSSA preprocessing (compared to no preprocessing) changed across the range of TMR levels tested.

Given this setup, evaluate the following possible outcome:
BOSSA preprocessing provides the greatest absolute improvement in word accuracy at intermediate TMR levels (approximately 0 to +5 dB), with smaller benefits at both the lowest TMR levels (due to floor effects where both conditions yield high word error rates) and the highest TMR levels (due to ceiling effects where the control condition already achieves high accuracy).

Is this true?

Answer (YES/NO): NO